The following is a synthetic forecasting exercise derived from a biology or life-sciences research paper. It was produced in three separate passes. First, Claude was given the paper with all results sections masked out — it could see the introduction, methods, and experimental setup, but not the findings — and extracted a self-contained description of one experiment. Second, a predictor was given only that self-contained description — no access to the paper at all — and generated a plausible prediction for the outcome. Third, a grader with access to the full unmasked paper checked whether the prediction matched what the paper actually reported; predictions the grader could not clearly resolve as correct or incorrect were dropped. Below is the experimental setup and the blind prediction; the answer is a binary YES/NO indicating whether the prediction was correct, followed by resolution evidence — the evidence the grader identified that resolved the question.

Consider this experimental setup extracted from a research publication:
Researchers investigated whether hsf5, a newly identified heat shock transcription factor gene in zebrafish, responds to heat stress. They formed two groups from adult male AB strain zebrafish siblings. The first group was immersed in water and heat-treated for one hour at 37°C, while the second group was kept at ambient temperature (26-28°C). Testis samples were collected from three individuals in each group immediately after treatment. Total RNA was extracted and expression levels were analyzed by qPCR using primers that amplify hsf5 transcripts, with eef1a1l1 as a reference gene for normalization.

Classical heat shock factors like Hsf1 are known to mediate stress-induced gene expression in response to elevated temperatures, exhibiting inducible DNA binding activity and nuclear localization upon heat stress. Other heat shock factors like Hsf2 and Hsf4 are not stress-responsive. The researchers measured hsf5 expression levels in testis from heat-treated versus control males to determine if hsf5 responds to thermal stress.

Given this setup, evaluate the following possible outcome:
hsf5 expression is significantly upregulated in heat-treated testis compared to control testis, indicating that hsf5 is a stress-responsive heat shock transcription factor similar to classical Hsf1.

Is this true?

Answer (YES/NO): NO